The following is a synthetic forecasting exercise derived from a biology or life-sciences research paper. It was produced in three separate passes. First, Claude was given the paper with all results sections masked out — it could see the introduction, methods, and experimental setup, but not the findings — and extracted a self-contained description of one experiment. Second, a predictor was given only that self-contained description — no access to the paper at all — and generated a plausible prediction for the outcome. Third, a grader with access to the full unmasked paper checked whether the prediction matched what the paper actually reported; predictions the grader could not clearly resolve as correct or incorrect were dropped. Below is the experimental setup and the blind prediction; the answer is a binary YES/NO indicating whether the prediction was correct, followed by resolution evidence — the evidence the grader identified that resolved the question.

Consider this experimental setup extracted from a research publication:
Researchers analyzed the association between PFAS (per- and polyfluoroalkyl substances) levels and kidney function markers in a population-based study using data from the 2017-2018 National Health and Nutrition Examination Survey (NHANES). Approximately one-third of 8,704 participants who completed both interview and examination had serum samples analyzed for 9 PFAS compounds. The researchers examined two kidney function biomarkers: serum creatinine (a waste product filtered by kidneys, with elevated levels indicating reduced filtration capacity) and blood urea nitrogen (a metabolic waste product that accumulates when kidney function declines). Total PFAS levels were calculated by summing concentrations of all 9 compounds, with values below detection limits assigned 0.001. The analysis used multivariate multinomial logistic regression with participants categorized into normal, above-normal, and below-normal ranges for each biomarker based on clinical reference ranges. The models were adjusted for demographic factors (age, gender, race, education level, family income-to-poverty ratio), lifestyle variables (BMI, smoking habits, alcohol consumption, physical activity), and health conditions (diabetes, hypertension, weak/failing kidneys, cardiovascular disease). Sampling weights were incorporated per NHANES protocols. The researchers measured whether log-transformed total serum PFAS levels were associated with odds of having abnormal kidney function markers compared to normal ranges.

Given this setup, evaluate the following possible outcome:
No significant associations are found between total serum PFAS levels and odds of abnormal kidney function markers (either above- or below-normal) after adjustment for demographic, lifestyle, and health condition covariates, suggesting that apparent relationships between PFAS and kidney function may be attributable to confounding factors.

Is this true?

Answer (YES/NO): YES